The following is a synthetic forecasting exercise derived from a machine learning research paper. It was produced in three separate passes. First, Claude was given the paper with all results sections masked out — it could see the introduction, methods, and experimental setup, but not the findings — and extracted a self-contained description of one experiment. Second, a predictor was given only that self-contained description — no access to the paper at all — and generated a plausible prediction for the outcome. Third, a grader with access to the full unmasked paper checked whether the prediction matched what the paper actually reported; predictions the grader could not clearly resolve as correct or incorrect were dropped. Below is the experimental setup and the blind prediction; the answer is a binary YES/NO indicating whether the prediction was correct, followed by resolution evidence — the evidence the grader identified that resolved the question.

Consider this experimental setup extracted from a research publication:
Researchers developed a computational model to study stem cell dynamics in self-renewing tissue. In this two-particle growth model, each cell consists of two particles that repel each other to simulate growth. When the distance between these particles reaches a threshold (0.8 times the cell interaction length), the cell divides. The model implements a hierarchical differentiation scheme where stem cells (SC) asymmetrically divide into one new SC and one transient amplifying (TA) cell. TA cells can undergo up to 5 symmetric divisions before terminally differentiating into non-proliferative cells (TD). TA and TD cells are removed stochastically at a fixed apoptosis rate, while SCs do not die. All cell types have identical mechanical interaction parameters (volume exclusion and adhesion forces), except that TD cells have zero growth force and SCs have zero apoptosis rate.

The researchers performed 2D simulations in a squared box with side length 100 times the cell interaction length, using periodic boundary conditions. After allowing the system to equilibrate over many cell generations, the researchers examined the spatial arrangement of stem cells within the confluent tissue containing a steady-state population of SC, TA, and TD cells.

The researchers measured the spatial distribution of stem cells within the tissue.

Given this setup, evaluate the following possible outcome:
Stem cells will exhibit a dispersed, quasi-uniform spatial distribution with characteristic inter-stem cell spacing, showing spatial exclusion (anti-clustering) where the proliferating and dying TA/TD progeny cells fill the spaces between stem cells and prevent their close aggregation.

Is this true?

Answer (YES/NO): YES